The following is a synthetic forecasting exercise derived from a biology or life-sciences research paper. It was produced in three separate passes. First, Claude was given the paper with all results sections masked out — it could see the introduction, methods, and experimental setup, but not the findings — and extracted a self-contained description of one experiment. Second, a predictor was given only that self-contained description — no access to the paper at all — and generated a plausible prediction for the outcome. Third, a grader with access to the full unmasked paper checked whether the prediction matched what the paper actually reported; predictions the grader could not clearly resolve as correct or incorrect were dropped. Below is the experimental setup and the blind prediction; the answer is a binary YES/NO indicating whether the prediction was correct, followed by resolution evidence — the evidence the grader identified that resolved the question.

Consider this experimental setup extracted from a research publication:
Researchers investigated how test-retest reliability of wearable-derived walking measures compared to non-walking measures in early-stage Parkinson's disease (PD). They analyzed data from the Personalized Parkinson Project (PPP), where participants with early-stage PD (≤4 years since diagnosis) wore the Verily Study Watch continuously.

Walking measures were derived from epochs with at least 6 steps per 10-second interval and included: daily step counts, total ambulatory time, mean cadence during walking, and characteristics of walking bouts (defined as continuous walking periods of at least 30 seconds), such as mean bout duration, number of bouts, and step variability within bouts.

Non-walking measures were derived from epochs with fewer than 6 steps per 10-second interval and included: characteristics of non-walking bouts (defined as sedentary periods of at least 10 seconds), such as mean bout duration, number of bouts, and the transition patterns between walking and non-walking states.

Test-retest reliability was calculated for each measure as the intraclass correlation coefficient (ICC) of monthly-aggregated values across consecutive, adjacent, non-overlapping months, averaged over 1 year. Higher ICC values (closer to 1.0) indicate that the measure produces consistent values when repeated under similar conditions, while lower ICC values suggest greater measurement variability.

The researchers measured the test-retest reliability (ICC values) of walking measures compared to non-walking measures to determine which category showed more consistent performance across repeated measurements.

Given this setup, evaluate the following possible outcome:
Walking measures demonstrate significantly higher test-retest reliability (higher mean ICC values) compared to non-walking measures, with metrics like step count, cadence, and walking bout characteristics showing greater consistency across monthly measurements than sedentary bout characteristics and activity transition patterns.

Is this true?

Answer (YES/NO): NO